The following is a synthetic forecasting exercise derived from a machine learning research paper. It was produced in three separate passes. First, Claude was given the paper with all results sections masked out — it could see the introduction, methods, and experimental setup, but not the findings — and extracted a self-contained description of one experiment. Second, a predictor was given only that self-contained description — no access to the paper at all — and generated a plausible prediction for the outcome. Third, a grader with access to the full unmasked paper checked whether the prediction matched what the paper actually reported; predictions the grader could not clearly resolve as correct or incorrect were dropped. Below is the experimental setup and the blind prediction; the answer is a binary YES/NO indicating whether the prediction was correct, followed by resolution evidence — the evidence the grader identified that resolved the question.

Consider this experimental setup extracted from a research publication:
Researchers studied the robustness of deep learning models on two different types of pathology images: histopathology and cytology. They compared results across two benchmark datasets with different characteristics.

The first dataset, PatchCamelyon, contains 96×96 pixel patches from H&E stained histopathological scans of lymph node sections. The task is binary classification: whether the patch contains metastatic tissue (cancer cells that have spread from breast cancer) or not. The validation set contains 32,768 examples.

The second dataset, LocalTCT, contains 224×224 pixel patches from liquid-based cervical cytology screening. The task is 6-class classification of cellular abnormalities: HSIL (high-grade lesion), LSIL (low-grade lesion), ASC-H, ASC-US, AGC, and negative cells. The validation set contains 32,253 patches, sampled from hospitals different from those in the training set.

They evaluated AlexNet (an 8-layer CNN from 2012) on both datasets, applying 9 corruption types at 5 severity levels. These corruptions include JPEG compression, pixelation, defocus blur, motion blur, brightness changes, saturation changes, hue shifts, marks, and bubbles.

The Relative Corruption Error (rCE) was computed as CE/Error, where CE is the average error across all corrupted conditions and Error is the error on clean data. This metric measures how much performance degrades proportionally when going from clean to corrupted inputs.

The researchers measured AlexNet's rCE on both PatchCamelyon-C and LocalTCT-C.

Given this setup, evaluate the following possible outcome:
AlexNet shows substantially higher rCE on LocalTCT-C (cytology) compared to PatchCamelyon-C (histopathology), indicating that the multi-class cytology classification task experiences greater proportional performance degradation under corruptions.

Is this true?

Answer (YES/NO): NO